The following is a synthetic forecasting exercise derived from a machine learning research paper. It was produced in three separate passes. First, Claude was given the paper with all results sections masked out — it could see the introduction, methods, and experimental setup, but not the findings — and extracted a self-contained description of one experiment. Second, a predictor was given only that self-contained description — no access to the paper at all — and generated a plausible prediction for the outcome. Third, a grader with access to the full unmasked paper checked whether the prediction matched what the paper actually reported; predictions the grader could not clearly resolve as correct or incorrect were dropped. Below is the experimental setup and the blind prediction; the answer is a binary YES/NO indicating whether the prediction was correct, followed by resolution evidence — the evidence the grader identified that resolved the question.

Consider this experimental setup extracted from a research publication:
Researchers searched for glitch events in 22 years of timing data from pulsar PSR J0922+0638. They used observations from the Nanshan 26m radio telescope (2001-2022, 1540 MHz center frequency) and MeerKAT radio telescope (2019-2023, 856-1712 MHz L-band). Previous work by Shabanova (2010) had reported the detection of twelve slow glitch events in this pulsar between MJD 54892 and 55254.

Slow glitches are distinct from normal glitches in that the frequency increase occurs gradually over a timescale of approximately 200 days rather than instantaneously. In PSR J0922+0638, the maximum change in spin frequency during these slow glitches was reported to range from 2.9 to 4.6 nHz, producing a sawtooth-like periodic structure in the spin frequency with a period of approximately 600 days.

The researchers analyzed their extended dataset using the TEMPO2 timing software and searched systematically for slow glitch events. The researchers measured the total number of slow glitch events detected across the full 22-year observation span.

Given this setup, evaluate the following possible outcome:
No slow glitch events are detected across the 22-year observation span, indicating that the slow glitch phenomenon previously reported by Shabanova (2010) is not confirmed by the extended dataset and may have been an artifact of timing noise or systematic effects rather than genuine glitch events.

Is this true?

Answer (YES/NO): NO